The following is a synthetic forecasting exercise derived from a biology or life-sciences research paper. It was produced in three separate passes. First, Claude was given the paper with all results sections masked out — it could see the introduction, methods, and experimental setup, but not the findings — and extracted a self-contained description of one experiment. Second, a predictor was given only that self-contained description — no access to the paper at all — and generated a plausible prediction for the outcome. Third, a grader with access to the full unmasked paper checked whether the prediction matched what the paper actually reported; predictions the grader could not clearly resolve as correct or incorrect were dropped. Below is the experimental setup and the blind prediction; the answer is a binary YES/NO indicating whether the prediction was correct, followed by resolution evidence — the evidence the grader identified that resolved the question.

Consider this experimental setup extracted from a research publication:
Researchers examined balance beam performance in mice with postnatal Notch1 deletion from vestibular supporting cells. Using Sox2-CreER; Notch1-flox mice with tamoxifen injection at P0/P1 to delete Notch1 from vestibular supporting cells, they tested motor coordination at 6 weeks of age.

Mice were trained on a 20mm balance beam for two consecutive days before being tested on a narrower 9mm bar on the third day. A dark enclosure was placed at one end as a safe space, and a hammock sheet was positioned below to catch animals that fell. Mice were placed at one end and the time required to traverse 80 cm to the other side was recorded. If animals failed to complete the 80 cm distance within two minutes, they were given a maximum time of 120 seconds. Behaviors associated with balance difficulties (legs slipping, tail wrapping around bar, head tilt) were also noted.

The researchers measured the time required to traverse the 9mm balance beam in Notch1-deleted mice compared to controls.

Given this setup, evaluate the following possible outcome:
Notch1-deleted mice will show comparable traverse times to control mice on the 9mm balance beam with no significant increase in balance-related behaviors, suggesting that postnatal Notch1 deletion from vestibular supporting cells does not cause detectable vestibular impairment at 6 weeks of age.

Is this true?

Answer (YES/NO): NO